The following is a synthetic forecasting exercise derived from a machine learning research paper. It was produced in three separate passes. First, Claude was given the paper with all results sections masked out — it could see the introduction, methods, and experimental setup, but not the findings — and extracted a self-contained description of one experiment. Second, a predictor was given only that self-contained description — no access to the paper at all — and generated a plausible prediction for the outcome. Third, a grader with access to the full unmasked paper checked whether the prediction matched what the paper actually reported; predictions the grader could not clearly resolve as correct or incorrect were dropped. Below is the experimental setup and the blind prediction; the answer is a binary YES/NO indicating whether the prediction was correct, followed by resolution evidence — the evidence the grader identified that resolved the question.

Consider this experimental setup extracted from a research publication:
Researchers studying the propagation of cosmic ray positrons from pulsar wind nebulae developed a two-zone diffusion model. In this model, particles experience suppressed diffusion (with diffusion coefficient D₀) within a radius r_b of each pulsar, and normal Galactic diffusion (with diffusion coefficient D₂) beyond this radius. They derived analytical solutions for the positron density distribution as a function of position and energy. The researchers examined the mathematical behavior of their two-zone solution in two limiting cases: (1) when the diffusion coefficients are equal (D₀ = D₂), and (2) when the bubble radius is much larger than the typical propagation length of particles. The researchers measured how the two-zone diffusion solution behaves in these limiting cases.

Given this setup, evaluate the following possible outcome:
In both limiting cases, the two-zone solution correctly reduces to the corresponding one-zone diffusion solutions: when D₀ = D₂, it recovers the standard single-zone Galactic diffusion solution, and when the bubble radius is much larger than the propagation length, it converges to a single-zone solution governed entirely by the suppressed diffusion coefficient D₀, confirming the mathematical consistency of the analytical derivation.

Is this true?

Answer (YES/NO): NO